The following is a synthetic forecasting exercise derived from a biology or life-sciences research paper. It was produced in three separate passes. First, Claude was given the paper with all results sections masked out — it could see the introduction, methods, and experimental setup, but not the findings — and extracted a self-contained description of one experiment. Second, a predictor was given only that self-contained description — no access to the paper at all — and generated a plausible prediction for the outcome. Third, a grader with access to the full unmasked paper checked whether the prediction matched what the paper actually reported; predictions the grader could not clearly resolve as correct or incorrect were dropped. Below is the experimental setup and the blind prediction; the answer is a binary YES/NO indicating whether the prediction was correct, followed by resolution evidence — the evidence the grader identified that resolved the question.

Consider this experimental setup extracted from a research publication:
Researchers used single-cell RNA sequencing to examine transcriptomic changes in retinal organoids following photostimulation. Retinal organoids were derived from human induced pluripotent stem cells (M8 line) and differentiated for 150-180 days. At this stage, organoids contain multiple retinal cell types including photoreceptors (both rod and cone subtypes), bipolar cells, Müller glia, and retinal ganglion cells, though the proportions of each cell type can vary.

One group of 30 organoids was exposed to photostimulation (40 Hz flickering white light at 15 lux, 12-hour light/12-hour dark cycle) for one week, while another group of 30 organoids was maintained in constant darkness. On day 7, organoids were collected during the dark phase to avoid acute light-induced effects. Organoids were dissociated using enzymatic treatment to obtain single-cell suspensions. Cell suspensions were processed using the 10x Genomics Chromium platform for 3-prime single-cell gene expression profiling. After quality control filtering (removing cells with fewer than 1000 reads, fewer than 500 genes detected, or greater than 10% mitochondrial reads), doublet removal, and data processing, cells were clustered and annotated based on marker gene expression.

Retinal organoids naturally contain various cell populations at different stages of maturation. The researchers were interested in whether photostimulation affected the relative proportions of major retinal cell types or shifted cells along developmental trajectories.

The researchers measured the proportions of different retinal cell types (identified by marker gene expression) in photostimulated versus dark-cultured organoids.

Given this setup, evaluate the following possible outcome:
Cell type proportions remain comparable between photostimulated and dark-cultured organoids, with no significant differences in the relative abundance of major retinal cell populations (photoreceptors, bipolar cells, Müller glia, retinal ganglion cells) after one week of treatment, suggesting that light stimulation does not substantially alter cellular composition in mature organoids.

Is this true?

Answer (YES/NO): NO